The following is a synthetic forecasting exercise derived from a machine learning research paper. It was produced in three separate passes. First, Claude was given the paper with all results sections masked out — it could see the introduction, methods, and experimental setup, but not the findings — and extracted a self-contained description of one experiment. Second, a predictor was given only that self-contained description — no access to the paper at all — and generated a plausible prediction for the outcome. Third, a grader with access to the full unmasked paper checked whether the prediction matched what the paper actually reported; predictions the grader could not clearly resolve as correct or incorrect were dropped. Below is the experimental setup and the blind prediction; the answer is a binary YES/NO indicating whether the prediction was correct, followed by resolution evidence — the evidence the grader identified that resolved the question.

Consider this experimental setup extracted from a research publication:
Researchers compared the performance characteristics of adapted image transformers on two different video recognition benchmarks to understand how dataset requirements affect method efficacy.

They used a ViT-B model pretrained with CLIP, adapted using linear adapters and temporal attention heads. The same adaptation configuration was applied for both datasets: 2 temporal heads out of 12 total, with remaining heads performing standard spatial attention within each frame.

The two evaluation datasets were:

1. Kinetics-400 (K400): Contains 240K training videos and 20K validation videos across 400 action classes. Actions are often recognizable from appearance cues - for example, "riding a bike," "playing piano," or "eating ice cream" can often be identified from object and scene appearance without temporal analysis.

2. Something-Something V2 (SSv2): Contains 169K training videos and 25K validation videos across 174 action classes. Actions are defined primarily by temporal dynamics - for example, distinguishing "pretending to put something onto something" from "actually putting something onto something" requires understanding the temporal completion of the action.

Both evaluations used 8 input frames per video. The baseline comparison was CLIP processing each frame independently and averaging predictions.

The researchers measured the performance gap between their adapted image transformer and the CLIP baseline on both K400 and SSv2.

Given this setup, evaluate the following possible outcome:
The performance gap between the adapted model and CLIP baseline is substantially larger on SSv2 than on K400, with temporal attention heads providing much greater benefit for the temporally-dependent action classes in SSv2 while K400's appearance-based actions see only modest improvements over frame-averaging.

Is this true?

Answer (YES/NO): YES